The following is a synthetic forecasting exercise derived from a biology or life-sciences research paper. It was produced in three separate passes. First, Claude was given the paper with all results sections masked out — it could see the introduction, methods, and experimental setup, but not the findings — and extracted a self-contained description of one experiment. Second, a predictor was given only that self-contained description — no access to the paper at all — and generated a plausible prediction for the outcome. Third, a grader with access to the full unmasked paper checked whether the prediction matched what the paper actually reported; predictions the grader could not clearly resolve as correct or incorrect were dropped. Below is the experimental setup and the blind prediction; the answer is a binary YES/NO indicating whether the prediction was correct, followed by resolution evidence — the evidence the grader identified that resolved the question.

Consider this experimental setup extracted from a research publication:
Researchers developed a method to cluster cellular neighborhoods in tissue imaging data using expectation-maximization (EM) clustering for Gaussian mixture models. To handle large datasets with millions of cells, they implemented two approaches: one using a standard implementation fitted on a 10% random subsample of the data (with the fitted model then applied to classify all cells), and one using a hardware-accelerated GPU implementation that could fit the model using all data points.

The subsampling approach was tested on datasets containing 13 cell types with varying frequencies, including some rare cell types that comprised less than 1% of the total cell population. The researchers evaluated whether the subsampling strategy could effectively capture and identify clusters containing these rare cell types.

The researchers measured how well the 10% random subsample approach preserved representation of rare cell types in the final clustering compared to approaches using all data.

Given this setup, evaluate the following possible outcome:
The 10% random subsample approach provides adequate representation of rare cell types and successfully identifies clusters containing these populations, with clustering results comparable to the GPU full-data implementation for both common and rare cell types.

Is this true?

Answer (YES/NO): NO